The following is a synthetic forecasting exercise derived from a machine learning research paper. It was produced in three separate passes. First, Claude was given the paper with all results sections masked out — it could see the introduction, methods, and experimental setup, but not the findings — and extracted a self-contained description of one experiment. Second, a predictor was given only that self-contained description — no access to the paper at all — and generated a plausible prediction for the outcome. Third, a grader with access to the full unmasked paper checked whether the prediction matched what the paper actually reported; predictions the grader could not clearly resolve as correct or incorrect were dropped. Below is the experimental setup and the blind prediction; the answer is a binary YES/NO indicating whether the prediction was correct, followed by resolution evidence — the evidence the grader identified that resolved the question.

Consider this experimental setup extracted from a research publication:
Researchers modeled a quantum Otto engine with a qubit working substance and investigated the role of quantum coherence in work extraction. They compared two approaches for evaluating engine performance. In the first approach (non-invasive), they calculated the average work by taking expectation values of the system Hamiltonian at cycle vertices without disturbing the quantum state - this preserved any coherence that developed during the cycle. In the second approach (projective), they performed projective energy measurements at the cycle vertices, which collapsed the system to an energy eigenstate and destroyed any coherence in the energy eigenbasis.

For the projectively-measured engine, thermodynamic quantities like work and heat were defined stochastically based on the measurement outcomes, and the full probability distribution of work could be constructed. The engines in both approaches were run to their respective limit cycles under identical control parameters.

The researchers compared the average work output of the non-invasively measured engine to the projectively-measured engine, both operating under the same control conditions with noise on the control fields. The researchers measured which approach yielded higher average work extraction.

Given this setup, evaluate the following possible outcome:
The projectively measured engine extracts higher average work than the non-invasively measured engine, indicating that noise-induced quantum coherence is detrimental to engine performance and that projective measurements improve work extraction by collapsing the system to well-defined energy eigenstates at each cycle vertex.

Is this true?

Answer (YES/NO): NO